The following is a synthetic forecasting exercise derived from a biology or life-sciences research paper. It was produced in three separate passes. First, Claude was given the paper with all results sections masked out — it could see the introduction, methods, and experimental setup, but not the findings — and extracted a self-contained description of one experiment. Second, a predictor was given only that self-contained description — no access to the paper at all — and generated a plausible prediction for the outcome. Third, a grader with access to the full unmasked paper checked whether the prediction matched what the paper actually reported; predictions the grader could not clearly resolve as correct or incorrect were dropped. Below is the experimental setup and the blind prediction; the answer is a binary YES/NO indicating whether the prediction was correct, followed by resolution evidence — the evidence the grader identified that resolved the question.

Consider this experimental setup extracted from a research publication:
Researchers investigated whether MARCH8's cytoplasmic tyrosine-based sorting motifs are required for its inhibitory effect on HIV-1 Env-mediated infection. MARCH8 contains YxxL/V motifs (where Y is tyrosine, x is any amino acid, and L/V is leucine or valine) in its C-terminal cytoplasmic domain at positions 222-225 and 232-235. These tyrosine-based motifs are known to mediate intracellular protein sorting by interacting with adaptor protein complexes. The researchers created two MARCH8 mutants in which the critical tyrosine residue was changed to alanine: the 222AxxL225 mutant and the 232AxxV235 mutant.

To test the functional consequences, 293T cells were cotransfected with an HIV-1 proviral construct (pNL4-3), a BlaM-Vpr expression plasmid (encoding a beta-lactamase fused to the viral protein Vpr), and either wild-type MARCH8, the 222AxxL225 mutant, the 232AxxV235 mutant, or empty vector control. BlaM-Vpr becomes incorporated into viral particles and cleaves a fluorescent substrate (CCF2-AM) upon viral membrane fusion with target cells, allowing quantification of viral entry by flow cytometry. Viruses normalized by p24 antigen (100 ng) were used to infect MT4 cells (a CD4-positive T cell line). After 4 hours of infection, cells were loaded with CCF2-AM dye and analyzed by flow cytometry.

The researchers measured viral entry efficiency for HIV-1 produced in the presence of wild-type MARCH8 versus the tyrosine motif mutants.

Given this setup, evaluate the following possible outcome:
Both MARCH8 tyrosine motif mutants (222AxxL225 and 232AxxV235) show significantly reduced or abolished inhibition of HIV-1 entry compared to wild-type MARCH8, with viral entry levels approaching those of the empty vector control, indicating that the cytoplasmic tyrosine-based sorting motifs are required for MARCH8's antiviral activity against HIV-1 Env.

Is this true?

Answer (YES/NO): NO